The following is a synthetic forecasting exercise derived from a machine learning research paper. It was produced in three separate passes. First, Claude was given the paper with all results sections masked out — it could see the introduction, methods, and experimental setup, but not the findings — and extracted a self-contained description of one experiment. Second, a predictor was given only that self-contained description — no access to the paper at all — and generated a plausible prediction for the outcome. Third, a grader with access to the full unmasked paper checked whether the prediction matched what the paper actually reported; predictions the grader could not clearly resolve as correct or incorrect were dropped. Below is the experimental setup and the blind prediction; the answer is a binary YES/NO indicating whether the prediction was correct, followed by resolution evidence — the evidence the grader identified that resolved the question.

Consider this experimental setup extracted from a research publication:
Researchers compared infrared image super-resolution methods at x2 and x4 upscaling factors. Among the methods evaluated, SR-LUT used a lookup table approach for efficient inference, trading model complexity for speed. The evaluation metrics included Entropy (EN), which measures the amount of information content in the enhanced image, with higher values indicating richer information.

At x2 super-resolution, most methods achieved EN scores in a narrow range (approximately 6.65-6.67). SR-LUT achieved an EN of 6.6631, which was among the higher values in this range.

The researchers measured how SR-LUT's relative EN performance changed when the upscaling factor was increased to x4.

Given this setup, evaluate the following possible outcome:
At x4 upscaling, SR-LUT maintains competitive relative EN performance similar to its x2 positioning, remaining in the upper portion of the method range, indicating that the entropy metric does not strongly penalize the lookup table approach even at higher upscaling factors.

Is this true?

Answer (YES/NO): NO